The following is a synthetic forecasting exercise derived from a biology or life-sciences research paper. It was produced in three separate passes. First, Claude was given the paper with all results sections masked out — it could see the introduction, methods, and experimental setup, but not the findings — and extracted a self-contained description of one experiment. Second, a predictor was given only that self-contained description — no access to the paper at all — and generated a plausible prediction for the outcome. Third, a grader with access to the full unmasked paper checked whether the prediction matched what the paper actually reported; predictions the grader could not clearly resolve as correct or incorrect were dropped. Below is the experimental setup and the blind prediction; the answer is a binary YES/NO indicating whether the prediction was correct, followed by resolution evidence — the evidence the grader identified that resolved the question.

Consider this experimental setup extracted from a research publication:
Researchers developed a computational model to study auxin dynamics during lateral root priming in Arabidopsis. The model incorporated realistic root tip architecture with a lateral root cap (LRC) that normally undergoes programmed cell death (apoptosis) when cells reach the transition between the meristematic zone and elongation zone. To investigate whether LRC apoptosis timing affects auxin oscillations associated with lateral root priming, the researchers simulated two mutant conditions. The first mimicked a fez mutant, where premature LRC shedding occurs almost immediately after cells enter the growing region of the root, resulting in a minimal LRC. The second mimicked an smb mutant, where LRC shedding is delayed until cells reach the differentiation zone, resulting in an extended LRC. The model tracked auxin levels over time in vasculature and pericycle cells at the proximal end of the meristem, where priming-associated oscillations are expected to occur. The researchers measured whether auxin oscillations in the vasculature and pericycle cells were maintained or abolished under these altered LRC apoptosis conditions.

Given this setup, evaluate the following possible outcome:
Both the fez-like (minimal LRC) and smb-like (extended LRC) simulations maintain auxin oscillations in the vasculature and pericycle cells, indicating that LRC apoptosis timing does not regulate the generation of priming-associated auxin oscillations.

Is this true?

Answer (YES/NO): NO